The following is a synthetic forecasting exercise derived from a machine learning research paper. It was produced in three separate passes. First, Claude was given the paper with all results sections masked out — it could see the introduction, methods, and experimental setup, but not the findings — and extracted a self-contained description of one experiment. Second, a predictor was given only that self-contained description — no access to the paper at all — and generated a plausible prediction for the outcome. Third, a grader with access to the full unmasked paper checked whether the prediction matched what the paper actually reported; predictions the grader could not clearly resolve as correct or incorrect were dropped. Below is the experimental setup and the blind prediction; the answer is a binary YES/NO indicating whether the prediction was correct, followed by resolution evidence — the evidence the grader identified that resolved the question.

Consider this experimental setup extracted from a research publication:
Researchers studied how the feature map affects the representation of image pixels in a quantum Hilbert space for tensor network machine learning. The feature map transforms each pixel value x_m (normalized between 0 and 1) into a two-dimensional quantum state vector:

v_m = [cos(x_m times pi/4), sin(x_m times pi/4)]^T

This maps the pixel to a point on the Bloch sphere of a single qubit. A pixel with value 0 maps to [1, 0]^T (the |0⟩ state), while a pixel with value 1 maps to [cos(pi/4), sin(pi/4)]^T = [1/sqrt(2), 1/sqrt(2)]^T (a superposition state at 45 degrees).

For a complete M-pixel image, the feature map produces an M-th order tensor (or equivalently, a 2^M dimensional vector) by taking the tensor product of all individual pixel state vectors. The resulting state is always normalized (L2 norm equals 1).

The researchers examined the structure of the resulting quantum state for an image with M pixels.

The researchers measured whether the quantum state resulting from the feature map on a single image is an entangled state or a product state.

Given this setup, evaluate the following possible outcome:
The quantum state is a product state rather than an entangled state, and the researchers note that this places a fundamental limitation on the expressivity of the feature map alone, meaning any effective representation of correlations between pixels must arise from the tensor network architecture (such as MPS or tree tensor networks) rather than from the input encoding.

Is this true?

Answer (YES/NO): NO